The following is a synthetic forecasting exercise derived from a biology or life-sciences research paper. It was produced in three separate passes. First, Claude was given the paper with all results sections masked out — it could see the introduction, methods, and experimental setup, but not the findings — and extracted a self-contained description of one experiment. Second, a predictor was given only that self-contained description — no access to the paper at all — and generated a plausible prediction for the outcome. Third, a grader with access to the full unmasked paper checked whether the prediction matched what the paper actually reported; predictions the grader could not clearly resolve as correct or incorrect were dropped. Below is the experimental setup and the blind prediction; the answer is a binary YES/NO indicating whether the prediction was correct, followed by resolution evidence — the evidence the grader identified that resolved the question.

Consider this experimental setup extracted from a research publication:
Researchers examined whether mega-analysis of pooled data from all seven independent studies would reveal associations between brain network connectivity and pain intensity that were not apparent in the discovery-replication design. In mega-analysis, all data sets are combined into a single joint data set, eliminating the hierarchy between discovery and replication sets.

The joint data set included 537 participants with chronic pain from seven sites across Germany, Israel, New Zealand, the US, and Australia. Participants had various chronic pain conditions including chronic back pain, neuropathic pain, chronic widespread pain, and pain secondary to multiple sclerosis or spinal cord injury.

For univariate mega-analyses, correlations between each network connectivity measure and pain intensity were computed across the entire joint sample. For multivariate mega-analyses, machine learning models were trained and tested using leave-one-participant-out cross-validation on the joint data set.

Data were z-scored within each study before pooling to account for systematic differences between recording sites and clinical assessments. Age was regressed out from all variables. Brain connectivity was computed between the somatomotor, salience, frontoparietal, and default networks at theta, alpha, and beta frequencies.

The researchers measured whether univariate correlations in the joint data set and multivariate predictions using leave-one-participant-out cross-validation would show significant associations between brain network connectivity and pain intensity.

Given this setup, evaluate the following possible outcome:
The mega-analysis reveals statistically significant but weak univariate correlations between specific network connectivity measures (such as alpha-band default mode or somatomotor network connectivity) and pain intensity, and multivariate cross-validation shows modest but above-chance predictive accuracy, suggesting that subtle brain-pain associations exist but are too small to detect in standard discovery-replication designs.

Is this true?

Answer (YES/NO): NO